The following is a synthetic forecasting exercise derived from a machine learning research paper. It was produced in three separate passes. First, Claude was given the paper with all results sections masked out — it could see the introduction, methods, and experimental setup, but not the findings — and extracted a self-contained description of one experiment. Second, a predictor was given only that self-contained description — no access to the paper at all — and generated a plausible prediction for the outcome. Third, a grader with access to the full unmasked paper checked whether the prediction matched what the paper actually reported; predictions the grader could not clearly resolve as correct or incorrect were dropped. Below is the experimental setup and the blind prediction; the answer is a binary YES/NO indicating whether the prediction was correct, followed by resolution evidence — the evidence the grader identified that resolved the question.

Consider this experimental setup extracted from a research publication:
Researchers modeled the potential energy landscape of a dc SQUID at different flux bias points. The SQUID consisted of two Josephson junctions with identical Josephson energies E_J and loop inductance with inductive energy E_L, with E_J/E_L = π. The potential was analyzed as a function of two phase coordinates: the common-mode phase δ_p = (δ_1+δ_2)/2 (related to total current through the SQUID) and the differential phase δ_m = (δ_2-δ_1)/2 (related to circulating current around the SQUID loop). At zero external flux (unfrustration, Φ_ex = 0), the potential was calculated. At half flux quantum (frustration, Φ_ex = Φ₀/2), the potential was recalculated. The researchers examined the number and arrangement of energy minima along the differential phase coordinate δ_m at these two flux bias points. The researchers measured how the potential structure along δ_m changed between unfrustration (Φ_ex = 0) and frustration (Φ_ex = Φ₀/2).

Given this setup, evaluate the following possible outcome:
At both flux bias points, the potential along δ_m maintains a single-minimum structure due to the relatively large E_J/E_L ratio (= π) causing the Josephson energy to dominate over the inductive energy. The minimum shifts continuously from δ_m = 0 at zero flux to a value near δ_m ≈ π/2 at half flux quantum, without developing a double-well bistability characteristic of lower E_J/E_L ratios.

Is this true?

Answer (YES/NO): NO